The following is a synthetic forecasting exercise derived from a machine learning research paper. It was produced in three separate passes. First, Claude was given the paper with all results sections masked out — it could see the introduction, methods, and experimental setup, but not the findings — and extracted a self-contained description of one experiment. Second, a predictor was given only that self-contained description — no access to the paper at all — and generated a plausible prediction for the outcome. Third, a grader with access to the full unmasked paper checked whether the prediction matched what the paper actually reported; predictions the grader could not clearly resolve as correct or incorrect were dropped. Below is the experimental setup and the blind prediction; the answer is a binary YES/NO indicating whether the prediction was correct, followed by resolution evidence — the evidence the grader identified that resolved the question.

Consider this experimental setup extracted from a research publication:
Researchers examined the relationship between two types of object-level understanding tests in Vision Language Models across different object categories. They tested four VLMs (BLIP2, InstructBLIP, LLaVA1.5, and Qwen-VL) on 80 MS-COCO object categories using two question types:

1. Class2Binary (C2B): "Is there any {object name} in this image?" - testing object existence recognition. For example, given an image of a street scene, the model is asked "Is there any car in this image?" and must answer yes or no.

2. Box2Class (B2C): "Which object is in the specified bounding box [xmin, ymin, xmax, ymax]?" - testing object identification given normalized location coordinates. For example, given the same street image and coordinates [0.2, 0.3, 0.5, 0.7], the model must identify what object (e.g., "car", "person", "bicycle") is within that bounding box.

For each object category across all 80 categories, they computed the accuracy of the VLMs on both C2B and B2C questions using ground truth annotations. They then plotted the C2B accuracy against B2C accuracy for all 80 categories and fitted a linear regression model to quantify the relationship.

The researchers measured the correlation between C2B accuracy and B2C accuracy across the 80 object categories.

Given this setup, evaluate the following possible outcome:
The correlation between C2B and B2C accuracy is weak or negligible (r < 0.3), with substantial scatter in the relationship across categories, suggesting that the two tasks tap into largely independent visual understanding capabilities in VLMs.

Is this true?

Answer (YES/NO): NO